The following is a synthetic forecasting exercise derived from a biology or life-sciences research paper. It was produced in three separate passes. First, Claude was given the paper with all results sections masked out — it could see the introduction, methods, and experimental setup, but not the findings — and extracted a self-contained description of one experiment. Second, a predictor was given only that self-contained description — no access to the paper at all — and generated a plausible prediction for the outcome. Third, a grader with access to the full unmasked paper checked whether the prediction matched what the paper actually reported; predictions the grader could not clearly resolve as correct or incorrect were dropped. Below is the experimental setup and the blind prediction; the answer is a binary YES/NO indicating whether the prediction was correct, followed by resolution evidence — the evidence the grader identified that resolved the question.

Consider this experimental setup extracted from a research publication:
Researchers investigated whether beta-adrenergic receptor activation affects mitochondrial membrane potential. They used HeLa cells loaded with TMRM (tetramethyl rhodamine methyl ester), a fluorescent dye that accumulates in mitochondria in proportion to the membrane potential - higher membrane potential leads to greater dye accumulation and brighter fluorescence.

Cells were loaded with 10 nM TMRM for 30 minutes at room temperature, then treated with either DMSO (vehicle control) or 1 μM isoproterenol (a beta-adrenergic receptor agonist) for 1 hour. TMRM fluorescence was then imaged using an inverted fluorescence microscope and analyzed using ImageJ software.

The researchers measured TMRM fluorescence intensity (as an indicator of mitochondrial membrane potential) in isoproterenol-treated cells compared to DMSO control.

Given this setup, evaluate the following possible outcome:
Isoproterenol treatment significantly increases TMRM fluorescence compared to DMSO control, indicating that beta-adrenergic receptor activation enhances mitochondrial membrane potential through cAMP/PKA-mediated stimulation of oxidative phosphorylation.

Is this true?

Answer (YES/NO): NO